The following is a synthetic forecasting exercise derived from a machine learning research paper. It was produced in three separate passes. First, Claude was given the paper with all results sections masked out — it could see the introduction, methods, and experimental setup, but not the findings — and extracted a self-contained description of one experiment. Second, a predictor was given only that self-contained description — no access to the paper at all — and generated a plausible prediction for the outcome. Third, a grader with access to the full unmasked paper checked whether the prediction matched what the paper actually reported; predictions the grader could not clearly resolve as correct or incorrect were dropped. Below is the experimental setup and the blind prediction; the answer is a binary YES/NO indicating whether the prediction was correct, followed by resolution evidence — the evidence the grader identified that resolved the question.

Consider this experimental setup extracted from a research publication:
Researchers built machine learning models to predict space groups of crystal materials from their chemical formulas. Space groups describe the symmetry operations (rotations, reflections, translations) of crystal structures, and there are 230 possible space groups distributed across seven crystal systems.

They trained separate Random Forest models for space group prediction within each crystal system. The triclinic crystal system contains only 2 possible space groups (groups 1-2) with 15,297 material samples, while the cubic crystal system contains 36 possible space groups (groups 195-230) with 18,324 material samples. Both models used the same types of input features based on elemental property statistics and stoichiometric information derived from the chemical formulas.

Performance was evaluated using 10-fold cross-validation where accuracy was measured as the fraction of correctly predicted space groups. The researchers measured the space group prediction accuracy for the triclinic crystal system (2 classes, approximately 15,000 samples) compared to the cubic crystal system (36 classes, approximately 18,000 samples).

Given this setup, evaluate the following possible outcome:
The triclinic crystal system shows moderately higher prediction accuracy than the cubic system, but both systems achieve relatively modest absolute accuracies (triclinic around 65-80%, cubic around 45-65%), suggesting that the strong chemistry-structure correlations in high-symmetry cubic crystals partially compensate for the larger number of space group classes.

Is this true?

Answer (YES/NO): NO